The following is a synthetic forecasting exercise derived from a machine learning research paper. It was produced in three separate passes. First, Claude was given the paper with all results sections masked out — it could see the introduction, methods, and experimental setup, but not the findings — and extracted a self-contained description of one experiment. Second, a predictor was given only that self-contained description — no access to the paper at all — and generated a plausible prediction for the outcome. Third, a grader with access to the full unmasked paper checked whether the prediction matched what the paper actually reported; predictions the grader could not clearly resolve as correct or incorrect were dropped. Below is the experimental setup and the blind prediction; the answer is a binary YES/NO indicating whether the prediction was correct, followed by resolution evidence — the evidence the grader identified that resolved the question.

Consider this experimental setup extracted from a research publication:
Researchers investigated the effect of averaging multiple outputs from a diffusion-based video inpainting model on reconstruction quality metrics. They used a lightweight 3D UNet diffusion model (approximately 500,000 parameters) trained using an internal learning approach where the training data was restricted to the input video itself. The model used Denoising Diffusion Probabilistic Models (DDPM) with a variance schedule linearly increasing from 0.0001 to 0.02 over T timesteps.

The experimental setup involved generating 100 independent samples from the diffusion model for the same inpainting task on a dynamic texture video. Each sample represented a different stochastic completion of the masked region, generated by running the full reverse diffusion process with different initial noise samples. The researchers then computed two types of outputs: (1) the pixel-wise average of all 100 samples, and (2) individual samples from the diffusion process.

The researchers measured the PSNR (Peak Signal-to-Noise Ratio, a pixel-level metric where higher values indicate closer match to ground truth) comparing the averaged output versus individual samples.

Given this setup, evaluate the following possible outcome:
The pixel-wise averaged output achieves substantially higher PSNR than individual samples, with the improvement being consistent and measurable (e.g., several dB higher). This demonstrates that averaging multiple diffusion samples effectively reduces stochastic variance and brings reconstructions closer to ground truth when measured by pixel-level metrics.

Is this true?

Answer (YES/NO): NO